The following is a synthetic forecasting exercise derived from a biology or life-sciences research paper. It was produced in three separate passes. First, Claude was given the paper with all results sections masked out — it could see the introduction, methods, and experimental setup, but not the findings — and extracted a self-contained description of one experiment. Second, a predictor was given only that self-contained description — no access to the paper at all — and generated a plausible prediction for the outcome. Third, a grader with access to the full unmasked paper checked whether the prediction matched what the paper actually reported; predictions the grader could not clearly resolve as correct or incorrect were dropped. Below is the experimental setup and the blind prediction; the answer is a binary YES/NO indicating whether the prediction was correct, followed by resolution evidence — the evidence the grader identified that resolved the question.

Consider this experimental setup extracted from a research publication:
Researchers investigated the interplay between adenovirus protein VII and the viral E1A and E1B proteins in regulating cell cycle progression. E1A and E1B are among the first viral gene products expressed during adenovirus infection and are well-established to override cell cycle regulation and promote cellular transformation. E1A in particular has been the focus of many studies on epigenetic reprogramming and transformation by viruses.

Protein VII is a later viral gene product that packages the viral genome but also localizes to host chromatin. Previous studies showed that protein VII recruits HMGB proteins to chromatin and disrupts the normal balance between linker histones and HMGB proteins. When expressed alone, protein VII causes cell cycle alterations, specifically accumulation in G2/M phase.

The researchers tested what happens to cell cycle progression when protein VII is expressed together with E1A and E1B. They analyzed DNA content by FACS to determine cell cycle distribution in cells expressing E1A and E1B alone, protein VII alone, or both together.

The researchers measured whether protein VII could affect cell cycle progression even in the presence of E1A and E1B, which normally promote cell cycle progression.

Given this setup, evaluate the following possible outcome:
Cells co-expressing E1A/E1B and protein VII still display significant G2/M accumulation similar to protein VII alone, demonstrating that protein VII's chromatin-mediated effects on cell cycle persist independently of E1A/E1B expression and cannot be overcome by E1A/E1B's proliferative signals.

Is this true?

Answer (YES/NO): YES